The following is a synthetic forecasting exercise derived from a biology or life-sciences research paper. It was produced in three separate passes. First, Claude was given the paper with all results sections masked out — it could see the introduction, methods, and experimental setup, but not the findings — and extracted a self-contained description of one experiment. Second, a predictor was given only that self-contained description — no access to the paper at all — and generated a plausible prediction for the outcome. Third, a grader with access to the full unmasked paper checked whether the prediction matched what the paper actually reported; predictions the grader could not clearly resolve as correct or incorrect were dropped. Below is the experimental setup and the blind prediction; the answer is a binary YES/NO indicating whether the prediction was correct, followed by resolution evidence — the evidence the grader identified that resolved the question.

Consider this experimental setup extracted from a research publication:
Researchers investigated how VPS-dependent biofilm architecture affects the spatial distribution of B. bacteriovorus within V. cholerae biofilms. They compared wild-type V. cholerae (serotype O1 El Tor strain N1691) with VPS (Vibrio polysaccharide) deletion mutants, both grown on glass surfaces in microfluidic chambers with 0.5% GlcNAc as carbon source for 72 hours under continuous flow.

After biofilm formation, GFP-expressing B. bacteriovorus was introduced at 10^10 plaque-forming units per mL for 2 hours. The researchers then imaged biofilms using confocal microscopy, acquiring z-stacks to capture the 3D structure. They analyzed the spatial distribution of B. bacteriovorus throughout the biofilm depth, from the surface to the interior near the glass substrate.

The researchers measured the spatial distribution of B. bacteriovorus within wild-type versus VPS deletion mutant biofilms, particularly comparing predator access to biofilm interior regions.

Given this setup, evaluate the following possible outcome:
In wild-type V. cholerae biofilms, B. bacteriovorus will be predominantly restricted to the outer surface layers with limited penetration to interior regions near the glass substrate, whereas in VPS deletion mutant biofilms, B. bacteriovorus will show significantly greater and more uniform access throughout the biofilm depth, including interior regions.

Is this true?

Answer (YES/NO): YES